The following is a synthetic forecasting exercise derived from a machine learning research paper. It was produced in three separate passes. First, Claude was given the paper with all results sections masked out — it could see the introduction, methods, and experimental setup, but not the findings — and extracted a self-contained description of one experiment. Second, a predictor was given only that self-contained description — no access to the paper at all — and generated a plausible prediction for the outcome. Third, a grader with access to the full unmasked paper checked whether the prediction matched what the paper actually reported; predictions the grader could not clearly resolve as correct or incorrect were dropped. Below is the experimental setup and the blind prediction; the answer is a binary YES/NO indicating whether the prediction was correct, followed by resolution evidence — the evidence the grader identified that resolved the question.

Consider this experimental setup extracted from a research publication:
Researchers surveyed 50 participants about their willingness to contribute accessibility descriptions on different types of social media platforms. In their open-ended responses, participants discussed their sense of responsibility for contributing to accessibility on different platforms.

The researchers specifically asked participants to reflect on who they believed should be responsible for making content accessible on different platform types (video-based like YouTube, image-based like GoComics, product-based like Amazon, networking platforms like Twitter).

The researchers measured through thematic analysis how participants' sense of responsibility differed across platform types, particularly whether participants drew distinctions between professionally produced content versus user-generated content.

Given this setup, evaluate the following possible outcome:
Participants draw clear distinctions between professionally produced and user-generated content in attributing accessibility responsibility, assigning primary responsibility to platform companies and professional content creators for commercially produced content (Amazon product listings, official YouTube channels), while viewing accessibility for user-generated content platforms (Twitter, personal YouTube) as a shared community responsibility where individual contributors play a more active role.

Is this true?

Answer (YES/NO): NO